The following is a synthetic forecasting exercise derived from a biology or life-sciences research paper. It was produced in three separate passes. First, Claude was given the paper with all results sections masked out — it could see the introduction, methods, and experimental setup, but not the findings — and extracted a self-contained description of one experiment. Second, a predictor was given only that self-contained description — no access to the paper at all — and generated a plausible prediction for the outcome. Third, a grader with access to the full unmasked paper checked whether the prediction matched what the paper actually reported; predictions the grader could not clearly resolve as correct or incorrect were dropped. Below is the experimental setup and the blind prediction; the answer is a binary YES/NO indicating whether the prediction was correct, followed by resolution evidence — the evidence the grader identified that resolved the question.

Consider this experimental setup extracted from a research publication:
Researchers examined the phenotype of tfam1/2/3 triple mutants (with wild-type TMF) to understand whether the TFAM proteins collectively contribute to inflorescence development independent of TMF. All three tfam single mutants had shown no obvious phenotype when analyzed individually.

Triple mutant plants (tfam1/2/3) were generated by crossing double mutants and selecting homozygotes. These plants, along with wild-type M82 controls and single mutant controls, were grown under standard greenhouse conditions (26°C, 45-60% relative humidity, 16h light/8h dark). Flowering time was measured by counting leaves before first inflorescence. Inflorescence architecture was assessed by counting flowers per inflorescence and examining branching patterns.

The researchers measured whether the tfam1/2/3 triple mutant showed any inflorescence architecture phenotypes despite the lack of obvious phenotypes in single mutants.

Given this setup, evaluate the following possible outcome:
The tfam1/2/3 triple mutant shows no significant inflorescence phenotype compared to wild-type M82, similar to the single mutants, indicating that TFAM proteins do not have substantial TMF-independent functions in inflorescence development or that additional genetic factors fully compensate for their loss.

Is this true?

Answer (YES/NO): NO